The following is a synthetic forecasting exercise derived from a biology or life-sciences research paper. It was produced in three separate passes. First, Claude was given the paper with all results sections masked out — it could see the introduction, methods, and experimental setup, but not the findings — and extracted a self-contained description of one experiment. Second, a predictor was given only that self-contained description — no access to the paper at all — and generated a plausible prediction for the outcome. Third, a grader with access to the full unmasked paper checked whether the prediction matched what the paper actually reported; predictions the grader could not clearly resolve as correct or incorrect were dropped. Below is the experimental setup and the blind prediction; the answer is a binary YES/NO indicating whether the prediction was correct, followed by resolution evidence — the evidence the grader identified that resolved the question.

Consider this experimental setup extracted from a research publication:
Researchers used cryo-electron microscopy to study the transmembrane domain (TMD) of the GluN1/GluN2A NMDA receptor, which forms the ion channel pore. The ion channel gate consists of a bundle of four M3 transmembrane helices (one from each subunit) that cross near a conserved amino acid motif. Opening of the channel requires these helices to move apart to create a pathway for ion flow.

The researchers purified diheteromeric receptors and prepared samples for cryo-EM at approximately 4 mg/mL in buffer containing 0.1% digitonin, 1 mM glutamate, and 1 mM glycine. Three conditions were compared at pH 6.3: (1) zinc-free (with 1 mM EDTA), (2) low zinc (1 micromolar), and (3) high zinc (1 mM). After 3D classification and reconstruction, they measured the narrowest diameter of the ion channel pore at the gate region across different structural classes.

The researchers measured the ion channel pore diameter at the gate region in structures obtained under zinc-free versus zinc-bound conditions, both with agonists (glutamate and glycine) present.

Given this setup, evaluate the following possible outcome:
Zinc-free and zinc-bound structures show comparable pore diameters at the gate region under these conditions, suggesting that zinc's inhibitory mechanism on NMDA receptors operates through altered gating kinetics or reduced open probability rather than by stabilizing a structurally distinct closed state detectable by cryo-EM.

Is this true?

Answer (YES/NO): NO